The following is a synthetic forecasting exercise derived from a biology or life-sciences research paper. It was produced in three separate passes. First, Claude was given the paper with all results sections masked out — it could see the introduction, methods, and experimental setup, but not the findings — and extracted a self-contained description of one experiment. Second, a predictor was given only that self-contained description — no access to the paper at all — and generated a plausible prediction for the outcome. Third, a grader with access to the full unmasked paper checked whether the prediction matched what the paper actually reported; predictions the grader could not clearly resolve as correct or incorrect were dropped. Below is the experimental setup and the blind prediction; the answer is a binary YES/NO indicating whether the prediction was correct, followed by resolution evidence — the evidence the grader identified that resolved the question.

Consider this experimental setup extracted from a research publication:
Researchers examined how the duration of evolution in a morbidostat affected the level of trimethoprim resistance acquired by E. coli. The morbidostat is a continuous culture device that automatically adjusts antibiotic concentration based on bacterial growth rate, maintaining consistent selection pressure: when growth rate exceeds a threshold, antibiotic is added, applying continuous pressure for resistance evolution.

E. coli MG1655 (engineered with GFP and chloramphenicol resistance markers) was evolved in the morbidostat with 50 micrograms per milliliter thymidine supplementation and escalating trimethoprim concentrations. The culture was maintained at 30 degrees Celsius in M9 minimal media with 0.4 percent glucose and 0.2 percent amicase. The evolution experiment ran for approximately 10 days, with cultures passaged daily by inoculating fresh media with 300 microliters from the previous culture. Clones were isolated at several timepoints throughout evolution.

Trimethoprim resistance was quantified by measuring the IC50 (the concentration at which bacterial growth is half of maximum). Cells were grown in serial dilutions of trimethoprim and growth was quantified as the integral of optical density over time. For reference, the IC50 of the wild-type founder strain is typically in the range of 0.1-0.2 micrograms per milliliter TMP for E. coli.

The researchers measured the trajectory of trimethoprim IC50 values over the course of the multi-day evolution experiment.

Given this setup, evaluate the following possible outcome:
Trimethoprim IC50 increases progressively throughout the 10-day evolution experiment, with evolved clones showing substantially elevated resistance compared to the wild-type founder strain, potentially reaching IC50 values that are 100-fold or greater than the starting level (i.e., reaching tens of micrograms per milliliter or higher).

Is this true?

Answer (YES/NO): YES